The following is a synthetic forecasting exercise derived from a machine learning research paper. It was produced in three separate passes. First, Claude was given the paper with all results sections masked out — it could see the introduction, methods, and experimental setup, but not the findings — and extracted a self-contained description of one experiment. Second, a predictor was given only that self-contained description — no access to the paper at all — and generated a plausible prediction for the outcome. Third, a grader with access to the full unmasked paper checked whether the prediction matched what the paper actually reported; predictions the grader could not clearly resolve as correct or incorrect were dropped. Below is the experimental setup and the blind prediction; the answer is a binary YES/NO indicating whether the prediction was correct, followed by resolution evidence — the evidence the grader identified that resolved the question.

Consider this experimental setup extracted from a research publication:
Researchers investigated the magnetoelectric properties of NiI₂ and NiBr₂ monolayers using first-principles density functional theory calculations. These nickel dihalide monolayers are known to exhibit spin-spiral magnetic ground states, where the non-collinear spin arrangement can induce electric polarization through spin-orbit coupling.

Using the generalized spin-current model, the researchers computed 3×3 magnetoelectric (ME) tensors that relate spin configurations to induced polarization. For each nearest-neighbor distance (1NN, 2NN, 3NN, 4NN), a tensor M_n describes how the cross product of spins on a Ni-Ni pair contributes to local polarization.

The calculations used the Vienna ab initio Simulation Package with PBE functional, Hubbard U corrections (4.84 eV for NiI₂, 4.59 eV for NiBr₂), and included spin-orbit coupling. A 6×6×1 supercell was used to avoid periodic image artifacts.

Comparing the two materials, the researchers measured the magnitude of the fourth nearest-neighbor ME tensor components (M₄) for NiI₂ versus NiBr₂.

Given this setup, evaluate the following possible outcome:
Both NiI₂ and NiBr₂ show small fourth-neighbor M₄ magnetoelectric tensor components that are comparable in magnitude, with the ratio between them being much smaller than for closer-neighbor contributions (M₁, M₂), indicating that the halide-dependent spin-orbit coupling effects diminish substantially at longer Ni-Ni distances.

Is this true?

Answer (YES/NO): NO